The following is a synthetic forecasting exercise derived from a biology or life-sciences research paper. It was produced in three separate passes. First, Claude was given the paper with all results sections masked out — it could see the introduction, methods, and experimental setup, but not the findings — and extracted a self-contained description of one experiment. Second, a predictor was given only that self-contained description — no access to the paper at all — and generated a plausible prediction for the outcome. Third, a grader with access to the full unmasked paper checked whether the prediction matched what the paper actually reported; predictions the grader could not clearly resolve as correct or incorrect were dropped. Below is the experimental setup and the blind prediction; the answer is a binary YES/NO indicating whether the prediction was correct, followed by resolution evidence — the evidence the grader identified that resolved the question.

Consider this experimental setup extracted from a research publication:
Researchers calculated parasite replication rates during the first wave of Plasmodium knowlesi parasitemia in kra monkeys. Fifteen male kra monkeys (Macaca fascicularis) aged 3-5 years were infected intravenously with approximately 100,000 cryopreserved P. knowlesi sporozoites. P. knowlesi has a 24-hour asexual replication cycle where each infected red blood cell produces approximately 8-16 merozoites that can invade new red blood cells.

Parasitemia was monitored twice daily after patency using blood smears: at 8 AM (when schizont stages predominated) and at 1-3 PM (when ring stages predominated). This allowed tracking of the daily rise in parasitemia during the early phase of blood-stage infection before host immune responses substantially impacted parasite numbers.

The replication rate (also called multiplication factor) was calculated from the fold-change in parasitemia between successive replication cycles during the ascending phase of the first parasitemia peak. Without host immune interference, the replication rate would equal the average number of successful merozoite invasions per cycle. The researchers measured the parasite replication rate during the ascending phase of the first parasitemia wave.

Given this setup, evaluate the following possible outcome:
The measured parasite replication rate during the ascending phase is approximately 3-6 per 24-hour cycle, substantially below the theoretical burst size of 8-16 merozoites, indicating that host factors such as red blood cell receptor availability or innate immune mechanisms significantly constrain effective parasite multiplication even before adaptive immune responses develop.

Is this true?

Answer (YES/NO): NO